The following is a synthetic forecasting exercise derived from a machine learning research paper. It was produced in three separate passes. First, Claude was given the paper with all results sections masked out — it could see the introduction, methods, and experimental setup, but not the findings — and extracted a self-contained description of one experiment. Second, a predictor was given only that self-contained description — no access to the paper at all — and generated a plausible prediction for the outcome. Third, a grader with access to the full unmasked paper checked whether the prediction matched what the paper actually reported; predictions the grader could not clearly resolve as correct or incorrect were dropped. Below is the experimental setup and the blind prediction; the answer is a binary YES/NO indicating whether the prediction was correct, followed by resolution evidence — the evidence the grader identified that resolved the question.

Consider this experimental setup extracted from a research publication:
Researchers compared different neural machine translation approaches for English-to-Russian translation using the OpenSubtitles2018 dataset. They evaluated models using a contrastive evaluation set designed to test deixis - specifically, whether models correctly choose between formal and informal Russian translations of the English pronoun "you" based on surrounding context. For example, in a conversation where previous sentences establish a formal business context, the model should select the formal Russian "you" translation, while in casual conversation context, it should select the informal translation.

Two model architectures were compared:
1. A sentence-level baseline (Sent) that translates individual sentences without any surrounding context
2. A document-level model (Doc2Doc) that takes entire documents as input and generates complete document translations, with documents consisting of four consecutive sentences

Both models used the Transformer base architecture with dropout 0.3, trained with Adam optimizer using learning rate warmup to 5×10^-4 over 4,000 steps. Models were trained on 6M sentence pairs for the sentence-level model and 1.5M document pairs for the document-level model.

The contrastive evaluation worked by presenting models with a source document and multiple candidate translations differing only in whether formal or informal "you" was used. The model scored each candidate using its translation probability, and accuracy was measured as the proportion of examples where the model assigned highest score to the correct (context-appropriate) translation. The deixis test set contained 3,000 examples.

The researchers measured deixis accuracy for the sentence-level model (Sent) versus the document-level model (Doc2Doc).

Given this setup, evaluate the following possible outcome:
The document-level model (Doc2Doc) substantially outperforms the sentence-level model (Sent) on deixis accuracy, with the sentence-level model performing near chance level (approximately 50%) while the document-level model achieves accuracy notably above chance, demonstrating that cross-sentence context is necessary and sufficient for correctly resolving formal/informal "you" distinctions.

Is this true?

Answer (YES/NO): YES